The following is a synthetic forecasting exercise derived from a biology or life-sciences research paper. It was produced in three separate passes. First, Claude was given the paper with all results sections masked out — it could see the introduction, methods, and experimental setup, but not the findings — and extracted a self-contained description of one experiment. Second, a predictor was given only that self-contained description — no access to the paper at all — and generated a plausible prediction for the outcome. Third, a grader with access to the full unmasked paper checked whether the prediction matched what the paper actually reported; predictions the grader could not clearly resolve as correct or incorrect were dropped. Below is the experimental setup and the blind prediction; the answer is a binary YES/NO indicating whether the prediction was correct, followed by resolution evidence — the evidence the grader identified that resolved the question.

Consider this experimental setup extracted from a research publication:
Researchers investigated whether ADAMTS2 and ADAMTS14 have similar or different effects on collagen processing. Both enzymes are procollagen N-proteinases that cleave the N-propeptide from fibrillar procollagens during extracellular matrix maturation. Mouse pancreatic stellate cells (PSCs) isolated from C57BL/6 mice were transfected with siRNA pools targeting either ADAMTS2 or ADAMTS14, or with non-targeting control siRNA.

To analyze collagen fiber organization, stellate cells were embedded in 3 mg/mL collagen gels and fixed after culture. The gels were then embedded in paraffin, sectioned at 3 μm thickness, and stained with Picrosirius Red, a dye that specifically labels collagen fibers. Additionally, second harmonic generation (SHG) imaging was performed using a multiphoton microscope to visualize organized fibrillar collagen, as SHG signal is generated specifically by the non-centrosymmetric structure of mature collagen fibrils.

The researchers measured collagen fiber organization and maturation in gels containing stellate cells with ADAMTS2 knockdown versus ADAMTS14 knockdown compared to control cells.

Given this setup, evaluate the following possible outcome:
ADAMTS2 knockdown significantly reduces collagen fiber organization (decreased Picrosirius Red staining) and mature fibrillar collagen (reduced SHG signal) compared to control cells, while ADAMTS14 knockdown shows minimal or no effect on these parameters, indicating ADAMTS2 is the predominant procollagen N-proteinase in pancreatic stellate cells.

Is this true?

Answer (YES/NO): NO